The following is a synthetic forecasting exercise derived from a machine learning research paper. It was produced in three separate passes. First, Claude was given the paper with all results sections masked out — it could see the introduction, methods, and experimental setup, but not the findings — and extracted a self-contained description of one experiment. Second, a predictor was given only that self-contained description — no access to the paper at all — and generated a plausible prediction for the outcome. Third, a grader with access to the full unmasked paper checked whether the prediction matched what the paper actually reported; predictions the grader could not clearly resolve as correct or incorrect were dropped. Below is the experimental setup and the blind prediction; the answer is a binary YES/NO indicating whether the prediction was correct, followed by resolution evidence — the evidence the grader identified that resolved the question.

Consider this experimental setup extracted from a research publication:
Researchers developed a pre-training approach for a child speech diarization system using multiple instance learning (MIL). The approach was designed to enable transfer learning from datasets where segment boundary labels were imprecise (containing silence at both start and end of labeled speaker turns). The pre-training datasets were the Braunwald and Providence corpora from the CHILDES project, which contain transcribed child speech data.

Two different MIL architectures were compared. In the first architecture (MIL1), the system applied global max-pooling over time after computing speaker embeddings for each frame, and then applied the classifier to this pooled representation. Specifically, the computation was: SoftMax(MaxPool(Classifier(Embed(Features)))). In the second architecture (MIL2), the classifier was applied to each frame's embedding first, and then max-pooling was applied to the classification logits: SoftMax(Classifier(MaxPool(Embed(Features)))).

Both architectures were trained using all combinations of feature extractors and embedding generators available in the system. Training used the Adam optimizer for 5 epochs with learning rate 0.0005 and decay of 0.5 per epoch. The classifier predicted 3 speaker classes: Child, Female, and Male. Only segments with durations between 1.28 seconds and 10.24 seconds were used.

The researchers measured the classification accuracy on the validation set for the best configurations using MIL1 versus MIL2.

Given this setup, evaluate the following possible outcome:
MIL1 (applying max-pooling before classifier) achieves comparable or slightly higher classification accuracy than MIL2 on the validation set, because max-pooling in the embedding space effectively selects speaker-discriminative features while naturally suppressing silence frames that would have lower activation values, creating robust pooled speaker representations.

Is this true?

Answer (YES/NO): YES